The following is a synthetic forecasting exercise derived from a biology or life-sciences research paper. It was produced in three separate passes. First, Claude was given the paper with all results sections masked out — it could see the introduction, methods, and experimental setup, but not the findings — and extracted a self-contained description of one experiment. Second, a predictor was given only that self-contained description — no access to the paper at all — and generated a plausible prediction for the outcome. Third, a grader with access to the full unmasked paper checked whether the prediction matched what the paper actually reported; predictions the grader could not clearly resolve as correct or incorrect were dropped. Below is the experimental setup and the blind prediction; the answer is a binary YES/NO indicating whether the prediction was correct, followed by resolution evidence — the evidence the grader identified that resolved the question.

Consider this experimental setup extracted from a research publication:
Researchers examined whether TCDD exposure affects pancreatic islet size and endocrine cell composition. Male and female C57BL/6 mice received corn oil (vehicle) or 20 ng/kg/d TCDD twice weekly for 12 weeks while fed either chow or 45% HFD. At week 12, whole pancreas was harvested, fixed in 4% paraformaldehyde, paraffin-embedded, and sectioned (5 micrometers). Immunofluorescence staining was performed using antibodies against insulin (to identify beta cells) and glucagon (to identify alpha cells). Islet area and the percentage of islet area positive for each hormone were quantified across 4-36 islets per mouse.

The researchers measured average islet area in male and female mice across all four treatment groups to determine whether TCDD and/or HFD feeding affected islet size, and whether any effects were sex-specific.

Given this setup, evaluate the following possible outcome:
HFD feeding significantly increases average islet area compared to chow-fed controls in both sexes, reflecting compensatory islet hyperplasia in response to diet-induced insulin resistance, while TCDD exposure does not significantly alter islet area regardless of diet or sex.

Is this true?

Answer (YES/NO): NO